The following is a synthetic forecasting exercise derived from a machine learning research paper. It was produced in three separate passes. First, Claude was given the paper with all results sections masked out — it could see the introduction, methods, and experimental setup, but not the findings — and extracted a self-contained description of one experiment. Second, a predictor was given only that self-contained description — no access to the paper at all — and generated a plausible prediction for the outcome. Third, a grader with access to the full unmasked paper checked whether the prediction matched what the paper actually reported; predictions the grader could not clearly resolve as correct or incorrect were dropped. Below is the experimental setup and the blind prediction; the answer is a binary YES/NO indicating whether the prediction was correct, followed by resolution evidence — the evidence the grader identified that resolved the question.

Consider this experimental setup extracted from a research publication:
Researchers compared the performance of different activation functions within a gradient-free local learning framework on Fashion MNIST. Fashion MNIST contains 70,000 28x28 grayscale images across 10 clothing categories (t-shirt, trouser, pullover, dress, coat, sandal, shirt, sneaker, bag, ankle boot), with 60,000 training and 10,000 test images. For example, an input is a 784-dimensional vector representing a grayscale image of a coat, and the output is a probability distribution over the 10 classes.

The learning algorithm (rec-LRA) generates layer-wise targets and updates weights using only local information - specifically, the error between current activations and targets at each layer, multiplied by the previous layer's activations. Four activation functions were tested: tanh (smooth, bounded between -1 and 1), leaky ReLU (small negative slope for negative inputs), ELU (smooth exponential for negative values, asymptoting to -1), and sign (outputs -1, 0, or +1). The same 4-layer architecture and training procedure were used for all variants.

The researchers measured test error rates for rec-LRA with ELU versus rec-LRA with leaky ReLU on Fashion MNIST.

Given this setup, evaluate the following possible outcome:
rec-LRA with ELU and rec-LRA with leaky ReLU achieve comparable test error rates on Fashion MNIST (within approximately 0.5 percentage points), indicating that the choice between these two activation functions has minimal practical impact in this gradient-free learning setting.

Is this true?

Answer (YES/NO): NO